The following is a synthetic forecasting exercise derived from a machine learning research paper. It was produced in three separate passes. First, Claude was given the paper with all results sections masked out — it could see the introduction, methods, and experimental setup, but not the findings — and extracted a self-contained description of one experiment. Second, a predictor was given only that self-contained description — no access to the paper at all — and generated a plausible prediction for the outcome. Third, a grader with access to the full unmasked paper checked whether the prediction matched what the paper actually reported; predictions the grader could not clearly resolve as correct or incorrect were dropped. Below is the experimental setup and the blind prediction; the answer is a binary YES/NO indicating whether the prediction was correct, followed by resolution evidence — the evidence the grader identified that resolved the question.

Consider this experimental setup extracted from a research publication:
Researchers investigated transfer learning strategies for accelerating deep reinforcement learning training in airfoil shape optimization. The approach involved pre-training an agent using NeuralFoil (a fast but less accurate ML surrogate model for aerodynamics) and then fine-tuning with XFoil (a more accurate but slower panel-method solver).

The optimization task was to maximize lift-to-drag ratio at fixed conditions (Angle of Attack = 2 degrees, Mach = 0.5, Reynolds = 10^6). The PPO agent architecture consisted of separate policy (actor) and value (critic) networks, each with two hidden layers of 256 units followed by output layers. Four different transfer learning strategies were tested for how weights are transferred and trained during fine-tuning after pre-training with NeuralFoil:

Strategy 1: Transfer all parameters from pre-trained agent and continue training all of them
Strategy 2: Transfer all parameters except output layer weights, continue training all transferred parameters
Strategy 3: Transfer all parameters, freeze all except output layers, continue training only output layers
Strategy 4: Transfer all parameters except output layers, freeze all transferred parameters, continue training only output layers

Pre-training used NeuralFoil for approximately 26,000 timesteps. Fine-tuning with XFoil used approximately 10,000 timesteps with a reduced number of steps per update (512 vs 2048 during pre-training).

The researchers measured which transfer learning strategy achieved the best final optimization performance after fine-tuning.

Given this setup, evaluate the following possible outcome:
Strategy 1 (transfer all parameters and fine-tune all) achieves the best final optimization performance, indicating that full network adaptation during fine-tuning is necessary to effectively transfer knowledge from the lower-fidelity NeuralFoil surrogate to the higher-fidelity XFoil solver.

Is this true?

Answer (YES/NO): YES